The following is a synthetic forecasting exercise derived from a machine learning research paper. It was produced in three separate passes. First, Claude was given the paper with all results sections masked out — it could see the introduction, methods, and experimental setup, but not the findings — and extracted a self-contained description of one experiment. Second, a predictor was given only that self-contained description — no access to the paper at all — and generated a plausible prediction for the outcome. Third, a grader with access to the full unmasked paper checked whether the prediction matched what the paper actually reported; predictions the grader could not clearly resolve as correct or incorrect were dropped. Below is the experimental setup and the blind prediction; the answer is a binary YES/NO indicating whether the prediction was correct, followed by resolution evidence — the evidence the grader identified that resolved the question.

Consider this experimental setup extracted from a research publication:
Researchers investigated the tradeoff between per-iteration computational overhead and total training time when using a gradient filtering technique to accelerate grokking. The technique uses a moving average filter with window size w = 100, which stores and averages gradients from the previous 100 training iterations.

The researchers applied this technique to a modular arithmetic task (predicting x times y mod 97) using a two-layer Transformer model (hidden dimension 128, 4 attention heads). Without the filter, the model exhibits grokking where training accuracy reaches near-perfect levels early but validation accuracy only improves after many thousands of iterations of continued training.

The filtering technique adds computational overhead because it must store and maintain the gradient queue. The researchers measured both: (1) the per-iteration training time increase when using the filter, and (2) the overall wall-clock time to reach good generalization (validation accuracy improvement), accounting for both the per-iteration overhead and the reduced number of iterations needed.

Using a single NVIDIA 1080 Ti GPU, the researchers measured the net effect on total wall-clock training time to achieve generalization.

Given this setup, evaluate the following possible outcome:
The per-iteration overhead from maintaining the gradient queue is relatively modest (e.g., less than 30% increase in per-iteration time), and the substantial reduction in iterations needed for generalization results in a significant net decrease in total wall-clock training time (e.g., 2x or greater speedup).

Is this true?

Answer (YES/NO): NO